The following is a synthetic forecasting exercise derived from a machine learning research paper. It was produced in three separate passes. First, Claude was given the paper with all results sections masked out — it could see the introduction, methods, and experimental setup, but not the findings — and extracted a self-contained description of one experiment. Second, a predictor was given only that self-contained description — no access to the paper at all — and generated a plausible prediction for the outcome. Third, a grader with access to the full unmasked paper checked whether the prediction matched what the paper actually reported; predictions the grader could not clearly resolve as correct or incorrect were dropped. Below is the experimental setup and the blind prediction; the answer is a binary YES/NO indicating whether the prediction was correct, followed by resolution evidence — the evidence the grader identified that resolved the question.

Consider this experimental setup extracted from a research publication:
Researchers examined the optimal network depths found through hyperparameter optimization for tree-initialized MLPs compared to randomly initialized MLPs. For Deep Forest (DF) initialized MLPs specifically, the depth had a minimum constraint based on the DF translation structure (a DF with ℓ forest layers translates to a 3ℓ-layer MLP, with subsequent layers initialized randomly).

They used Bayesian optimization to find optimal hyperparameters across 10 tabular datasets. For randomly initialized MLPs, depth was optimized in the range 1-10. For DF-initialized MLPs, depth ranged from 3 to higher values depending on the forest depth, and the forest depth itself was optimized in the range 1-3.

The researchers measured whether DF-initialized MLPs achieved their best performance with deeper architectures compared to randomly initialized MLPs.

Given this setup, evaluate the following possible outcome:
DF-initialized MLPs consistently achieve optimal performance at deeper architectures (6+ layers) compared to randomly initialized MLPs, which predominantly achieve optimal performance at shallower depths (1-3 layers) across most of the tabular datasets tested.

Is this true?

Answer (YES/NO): NO